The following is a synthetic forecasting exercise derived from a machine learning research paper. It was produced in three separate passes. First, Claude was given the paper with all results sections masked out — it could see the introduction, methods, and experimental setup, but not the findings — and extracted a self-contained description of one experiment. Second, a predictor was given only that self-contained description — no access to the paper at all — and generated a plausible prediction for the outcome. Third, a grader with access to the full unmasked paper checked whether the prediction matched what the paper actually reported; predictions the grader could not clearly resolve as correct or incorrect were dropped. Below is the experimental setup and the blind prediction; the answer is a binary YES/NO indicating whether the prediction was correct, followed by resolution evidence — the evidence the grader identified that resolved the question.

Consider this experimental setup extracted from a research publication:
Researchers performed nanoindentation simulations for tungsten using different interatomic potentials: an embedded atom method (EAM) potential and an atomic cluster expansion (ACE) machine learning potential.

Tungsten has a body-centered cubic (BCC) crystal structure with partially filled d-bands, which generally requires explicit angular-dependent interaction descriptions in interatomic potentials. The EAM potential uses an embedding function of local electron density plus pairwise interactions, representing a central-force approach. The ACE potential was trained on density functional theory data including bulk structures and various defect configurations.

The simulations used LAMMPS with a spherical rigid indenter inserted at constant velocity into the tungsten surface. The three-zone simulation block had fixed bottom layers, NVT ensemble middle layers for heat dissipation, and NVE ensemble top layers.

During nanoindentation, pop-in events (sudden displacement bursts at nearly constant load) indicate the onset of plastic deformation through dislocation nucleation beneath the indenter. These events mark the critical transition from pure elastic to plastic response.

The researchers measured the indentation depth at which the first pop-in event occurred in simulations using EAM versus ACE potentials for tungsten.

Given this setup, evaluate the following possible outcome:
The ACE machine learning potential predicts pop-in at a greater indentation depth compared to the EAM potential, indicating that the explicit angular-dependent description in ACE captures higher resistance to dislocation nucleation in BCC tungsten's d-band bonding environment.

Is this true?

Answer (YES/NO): NO